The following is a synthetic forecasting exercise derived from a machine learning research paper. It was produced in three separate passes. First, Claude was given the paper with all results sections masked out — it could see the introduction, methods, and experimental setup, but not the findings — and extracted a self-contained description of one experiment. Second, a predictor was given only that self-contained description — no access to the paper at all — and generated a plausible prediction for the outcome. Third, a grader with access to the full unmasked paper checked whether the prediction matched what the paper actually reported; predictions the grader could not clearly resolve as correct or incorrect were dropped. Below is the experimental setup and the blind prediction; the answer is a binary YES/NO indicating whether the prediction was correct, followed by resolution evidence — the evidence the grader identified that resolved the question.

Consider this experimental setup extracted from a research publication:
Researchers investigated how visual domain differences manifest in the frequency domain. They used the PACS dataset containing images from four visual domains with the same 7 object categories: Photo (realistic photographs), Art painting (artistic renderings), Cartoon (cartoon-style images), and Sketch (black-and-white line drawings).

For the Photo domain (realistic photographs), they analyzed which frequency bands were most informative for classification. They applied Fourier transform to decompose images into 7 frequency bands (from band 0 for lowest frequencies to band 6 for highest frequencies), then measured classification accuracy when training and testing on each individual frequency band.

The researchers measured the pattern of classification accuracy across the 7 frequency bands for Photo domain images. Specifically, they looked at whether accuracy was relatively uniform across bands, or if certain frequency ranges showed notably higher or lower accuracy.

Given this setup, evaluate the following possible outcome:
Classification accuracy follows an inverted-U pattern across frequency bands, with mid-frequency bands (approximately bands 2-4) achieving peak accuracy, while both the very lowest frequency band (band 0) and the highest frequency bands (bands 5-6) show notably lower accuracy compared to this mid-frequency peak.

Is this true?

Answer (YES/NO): NO